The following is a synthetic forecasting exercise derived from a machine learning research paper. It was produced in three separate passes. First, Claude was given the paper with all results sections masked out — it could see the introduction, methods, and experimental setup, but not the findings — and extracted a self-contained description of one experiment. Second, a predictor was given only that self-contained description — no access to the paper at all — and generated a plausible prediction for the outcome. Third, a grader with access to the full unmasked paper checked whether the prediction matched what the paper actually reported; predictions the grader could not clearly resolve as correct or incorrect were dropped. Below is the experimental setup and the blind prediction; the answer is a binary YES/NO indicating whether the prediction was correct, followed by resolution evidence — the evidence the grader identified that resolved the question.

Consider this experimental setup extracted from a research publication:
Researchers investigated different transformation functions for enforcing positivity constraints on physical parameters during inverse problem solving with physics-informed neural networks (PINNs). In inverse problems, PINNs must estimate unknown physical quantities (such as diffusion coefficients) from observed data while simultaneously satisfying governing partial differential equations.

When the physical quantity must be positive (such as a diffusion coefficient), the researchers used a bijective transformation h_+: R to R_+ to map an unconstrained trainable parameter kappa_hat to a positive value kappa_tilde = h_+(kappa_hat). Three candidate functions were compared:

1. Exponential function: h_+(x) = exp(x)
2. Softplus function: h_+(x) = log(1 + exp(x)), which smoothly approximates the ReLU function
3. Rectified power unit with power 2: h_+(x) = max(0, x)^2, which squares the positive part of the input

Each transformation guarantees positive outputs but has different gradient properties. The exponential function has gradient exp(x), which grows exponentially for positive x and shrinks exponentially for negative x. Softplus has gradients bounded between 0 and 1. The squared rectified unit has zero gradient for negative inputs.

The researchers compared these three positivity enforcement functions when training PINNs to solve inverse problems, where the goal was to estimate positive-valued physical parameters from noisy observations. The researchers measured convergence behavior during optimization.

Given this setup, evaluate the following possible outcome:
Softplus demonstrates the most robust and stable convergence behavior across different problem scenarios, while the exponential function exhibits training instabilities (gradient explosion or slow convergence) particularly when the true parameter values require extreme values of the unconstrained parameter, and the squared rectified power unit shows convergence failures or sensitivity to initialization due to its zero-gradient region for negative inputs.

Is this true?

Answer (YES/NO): NO